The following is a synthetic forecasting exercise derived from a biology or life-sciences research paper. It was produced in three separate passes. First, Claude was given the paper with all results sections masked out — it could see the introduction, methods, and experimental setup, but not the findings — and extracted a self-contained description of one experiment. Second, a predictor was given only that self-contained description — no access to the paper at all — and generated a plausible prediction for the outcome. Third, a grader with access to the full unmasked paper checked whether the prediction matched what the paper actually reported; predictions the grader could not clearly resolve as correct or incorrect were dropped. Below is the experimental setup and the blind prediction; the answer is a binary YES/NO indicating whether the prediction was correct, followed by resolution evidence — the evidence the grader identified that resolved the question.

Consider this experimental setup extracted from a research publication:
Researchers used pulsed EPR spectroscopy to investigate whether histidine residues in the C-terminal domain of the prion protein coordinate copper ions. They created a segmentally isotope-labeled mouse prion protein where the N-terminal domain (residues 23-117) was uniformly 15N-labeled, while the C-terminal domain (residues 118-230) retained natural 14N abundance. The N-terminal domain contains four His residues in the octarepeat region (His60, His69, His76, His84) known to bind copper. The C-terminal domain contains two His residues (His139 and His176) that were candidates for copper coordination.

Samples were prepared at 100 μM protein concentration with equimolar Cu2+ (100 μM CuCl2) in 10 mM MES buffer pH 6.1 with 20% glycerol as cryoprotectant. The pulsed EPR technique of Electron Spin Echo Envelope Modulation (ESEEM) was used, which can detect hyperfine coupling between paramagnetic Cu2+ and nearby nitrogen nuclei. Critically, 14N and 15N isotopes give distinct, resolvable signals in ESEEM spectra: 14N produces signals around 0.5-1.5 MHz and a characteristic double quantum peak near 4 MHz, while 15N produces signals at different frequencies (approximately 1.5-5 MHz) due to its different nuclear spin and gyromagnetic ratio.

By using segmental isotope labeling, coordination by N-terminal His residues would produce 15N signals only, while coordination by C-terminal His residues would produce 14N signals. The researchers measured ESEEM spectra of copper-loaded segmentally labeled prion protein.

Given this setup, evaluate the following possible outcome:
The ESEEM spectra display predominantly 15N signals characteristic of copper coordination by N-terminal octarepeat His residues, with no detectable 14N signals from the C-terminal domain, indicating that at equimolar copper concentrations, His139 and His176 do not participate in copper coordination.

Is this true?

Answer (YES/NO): NO